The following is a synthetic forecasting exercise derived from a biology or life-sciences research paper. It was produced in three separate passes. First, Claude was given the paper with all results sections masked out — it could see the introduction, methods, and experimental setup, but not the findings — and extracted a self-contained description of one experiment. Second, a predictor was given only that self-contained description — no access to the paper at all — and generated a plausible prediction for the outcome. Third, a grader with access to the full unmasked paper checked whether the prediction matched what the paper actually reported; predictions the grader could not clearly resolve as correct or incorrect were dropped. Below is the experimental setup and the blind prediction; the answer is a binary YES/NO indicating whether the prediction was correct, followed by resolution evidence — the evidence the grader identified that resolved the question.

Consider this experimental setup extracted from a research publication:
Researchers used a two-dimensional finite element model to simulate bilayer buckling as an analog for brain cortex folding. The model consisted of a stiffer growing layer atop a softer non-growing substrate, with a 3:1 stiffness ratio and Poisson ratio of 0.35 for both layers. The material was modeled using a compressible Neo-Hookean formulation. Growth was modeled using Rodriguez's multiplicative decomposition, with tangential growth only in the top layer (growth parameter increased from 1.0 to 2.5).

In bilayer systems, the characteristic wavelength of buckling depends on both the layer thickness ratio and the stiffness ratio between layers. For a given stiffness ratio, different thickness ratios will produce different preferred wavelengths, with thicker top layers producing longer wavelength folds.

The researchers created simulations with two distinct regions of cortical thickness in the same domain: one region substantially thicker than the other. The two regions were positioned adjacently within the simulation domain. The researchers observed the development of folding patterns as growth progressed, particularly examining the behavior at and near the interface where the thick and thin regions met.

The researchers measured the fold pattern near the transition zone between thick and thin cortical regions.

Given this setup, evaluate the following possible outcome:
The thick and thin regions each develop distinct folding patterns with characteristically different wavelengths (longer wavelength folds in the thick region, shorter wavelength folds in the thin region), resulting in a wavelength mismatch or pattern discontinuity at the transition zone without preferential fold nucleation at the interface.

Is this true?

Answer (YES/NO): NO